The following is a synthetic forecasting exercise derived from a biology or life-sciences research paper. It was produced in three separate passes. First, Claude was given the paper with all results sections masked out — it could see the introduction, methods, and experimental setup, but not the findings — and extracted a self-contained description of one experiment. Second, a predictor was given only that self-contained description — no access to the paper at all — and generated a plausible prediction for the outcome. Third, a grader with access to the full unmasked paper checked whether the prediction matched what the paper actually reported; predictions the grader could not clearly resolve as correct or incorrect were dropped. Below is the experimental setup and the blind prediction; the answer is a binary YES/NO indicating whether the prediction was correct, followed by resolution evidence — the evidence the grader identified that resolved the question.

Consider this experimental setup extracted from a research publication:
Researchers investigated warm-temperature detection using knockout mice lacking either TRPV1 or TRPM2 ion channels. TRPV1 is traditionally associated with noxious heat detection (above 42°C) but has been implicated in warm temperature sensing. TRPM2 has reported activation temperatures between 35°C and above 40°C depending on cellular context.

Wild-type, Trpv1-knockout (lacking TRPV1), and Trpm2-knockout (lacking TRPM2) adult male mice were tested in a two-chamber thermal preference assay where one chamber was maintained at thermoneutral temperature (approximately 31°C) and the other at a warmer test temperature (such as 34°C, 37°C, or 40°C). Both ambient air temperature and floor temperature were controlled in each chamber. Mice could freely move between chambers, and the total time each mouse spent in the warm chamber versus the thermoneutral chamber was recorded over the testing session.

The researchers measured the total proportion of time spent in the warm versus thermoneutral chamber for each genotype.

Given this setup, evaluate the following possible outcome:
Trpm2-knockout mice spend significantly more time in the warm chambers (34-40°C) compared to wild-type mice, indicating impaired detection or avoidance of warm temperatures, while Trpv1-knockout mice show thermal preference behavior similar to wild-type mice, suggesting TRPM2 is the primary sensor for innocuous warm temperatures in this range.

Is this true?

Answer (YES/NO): YES